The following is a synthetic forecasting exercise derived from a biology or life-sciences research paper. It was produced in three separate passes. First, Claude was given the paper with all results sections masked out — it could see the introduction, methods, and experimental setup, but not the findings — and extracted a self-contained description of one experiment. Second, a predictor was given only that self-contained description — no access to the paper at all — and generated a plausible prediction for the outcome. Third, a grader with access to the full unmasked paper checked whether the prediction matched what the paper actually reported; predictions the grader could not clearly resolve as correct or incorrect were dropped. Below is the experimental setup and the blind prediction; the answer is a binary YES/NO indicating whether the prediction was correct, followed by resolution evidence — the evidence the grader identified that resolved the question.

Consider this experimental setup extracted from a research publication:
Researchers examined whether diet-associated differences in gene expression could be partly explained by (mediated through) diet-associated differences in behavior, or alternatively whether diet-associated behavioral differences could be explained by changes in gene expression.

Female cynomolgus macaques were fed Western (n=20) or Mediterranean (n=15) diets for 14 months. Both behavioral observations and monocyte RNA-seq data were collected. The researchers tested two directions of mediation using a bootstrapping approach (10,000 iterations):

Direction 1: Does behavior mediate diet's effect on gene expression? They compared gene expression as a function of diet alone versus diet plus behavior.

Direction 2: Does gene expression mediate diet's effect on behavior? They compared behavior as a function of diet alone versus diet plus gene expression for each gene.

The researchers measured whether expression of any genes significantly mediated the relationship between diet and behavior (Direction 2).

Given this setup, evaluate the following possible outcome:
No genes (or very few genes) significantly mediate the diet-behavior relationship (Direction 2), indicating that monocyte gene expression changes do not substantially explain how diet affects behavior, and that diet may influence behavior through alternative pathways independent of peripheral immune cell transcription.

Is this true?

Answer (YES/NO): NO